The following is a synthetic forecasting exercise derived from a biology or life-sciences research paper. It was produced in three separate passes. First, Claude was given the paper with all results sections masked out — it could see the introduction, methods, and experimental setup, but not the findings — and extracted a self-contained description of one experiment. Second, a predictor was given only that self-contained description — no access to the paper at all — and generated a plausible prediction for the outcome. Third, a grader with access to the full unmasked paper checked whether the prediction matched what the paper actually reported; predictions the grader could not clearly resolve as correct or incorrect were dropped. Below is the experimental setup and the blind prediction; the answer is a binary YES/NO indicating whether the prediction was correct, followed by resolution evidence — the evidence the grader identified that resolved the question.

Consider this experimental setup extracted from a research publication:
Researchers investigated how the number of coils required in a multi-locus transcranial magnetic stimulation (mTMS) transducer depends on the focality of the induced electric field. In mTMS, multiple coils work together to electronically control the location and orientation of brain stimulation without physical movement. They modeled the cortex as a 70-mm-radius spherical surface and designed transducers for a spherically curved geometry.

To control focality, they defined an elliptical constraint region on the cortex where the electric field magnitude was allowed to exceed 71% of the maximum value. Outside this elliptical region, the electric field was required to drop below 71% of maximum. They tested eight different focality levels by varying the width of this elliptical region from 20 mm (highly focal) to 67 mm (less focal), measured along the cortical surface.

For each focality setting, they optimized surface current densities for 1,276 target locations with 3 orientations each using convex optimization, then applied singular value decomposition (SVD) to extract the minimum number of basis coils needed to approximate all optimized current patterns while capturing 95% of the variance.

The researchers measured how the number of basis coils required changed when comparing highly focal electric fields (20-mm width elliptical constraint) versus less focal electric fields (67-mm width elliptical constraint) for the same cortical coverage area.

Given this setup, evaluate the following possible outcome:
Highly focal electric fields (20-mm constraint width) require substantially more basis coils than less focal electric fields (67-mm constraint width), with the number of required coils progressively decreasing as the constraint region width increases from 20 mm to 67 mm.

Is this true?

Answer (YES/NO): YES